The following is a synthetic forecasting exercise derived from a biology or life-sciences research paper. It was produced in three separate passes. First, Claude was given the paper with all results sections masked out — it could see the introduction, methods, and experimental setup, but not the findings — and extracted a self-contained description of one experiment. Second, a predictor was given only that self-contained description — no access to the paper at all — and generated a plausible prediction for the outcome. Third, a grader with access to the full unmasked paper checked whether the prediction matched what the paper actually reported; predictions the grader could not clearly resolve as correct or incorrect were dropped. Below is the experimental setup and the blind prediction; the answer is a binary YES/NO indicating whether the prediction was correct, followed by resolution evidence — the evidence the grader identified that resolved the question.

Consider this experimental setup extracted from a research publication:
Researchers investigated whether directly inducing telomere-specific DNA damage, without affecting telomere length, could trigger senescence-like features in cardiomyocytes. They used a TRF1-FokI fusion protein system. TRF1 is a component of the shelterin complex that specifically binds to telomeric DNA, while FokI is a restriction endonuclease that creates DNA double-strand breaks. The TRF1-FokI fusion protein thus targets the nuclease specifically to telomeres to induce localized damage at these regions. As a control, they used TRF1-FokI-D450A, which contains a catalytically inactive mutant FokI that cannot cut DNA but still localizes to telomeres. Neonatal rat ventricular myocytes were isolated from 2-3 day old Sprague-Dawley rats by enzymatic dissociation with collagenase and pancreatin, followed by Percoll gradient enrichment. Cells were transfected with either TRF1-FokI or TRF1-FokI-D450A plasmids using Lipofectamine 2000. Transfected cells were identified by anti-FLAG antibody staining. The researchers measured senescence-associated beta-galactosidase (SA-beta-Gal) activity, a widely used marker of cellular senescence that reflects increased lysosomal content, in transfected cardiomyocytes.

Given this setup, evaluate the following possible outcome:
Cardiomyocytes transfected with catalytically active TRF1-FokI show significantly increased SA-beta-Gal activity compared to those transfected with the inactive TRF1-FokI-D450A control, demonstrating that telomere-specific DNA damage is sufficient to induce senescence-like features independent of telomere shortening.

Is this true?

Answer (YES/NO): YES